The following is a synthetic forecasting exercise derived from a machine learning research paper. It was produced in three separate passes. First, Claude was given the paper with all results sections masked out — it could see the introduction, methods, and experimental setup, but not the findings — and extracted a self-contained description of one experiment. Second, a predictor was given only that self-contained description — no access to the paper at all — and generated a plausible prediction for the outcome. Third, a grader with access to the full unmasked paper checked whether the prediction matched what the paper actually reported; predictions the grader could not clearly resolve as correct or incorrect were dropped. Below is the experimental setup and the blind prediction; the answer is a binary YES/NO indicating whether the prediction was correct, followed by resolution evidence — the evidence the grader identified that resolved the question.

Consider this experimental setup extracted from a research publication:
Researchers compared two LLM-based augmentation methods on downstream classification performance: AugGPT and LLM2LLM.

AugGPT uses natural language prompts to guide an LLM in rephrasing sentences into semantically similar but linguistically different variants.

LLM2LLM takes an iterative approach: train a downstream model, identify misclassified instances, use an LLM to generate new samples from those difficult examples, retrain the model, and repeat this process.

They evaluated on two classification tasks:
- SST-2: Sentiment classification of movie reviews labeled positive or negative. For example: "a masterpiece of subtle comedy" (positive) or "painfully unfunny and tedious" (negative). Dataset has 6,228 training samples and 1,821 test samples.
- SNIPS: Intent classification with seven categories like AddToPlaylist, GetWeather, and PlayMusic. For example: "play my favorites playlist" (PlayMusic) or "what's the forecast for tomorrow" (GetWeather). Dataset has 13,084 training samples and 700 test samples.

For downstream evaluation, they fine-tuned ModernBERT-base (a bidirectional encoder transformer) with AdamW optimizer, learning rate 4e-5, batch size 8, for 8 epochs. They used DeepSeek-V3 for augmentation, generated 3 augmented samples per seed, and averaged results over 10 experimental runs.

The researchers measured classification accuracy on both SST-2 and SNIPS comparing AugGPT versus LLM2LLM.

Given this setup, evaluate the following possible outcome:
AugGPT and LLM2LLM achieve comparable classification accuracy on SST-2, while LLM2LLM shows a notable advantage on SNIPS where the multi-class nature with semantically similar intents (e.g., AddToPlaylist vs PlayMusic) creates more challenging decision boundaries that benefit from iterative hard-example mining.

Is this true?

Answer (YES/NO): NO